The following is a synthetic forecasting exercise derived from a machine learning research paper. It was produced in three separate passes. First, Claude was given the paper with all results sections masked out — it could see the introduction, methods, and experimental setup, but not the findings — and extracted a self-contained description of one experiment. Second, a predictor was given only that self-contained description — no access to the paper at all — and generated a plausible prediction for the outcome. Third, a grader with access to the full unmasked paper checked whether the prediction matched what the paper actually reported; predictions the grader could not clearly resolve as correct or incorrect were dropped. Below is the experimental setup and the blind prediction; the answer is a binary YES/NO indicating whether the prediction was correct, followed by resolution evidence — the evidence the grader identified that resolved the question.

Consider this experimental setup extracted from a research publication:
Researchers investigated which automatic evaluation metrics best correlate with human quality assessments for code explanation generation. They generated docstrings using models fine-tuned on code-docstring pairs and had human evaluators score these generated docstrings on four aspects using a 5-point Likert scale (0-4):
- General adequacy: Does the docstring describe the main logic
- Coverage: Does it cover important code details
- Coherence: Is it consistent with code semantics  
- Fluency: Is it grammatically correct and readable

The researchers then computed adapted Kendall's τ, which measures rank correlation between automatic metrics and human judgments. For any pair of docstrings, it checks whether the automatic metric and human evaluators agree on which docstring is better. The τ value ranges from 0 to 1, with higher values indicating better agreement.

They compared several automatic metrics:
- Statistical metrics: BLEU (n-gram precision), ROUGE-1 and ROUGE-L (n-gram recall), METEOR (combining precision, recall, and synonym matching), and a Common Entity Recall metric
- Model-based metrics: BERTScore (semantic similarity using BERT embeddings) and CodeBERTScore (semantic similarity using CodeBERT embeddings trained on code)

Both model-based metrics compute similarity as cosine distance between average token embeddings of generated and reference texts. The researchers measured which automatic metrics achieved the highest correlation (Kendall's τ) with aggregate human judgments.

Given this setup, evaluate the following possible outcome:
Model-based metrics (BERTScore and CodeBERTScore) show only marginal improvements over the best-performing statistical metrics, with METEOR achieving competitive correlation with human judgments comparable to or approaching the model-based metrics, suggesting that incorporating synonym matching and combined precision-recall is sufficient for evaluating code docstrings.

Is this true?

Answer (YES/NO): NO